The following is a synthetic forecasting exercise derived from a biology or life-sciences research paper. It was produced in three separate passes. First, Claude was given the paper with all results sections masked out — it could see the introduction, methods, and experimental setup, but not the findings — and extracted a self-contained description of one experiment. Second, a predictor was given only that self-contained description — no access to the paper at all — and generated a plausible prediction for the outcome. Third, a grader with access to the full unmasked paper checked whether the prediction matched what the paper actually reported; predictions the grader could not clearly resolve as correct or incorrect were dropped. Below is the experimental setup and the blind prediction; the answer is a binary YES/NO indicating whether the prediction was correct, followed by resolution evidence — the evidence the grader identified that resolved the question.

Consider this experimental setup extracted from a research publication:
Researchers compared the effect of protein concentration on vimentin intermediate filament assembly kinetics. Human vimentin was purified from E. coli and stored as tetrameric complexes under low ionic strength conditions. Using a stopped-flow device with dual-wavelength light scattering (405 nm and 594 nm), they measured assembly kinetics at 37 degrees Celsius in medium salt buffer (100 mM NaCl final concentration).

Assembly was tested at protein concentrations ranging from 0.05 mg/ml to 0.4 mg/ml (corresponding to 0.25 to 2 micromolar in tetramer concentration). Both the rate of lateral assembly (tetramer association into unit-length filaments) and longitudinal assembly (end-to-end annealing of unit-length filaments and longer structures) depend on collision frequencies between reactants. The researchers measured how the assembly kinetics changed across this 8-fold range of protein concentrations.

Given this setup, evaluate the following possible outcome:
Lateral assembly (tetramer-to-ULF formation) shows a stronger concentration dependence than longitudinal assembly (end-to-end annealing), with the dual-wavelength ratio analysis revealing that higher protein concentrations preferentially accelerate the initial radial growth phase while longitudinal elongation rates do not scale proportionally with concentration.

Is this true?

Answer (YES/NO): NO